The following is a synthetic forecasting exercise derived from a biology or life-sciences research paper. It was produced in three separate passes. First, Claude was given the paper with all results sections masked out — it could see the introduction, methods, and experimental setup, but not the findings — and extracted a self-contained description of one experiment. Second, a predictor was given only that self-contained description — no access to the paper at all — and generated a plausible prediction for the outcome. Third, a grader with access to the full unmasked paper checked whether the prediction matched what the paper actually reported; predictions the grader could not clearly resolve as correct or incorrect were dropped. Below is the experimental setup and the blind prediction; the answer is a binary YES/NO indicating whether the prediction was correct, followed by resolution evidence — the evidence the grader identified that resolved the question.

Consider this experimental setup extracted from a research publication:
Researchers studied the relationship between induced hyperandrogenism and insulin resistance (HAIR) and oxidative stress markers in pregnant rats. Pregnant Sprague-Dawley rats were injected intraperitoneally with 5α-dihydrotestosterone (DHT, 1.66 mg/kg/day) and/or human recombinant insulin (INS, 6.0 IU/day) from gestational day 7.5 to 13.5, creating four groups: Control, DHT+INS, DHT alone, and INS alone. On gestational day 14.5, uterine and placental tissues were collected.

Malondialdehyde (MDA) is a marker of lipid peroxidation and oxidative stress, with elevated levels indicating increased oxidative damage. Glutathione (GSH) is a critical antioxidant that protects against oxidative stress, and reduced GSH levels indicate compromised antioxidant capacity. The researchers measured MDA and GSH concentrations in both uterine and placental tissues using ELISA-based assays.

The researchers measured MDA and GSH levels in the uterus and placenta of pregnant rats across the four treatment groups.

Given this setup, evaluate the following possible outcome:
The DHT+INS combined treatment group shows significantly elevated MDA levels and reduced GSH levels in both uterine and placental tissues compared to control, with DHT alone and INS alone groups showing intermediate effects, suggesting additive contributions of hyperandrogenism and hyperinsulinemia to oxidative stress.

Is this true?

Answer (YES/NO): NO